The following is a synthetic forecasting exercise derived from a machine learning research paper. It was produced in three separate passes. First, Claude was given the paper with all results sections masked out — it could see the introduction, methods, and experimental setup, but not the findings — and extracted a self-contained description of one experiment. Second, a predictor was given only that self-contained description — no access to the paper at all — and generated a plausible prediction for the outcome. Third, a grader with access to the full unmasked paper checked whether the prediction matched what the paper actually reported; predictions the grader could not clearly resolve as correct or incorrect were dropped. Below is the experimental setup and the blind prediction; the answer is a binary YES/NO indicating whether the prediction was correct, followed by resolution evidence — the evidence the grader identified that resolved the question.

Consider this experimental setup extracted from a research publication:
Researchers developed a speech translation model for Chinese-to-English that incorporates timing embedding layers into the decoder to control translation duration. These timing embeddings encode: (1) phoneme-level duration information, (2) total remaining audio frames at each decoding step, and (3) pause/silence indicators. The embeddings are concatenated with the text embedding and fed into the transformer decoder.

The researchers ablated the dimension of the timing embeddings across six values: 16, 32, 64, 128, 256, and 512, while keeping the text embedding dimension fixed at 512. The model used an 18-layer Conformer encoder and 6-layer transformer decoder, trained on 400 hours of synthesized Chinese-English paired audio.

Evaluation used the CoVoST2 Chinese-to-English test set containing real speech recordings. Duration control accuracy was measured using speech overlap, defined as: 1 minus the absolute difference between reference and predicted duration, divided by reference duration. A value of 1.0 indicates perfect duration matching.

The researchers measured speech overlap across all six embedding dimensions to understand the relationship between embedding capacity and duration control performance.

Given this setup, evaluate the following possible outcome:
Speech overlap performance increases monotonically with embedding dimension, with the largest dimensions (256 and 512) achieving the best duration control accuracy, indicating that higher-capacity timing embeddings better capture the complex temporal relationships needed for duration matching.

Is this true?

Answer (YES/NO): NO